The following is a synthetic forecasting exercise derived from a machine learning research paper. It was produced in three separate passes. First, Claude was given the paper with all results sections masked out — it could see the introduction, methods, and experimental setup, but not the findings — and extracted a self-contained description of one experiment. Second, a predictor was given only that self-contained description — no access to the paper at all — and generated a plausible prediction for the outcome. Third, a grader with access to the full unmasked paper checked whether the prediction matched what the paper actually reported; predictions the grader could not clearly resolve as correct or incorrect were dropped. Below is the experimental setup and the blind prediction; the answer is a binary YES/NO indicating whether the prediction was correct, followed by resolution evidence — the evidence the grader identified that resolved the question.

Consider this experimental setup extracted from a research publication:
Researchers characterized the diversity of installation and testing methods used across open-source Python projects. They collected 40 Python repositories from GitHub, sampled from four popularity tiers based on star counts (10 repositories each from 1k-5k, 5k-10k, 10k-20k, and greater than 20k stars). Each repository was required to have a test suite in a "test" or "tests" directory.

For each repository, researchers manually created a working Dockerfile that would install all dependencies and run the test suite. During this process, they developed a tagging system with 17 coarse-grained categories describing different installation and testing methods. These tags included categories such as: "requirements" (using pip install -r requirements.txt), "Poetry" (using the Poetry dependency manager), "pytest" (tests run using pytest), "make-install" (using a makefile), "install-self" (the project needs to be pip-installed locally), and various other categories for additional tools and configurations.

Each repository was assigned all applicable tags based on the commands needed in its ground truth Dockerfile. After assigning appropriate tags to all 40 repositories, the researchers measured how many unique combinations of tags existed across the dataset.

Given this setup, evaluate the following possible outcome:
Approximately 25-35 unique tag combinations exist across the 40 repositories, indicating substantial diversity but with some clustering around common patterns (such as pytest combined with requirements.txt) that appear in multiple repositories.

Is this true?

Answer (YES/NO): YES